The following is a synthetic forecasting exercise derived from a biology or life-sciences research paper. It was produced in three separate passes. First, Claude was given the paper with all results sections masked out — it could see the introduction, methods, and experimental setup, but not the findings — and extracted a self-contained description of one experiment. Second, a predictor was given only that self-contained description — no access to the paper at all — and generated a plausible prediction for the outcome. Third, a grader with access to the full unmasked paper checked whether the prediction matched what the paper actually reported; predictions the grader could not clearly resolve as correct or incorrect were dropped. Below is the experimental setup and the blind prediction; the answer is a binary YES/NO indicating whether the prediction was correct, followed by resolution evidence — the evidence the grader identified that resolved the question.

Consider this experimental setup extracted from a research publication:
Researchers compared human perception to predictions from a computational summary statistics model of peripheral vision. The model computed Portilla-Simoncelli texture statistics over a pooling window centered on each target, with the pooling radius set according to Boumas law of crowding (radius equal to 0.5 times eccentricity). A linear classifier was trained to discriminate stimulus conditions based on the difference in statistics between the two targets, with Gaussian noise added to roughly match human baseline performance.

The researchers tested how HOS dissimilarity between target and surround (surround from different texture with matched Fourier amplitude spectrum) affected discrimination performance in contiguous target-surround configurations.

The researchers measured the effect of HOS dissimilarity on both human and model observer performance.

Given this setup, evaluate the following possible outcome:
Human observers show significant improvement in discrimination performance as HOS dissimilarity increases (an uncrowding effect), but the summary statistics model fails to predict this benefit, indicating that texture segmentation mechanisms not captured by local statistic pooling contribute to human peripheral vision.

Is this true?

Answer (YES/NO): NO